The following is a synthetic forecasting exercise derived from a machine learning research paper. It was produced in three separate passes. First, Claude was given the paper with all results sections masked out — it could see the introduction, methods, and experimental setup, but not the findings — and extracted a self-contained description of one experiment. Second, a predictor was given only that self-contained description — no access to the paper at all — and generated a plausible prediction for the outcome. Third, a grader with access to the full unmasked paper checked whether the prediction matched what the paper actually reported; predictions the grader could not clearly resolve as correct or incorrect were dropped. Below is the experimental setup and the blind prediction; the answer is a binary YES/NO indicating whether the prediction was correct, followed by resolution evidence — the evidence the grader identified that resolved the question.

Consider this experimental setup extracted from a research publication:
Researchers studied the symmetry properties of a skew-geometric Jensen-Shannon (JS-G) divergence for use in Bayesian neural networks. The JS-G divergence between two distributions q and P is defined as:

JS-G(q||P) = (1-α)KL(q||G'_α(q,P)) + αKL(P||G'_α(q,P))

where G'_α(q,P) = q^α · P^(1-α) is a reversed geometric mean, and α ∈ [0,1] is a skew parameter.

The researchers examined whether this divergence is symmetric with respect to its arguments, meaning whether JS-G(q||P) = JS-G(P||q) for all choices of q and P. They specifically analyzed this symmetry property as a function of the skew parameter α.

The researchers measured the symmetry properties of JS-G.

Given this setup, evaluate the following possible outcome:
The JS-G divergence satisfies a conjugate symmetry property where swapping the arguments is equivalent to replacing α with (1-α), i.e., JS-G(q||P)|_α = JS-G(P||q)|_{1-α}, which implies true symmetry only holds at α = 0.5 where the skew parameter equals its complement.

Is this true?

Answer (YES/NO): YES